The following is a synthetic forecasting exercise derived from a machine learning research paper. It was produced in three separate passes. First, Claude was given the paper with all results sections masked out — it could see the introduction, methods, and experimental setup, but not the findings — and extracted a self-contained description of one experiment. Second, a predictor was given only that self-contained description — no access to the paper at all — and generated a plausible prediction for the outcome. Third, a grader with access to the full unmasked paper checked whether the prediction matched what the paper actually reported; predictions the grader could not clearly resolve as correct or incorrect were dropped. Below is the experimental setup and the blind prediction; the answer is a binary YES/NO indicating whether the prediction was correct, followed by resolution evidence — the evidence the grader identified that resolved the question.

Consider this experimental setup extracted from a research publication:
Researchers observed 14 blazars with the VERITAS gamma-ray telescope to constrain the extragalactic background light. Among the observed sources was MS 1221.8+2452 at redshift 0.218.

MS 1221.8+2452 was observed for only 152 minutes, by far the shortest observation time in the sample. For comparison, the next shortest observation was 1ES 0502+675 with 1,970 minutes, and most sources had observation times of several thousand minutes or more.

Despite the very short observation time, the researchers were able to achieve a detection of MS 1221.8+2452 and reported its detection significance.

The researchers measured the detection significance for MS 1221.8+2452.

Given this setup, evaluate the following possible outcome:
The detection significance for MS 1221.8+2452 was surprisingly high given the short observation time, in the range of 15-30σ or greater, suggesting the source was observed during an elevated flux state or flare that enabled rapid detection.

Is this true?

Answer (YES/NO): YES